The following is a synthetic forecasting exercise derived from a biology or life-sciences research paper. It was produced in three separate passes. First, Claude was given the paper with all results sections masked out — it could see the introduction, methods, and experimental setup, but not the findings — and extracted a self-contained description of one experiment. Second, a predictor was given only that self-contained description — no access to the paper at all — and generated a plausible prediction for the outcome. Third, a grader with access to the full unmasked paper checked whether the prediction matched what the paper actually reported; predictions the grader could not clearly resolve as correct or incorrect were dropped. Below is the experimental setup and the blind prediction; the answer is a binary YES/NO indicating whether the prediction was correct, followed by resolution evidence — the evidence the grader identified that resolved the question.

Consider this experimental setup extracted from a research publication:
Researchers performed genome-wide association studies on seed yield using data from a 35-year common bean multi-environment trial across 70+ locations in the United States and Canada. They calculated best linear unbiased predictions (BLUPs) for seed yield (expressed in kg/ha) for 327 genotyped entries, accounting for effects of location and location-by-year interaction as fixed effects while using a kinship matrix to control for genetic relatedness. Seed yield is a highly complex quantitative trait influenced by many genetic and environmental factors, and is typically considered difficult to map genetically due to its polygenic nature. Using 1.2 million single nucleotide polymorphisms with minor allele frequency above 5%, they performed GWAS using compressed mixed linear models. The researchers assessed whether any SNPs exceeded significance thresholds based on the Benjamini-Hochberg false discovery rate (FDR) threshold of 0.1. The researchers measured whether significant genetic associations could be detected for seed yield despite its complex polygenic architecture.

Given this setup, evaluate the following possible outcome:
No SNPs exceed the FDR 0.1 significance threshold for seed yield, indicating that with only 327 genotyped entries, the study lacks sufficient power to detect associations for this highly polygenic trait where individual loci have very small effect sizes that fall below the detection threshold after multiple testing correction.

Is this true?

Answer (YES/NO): NO